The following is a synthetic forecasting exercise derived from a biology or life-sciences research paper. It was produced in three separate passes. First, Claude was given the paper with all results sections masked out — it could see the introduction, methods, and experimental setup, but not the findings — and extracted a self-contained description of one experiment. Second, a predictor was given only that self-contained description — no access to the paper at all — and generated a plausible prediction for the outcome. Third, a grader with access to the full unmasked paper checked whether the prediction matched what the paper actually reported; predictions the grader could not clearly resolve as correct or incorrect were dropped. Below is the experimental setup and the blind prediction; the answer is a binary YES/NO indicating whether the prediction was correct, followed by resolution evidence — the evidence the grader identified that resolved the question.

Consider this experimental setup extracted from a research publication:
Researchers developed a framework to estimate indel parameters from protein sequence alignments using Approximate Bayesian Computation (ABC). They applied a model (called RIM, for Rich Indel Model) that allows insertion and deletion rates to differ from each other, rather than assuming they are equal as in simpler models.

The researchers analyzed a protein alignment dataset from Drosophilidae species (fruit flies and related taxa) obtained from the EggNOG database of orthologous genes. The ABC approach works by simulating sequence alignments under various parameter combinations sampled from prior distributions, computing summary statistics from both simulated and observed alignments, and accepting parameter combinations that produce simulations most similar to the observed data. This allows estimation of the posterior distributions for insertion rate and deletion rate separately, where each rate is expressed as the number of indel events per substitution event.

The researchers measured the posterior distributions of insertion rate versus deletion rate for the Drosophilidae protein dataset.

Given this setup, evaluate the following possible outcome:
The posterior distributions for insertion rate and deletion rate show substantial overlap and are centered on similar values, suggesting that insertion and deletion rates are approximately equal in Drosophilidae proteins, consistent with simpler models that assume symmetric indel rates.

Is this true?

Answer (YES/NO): NO